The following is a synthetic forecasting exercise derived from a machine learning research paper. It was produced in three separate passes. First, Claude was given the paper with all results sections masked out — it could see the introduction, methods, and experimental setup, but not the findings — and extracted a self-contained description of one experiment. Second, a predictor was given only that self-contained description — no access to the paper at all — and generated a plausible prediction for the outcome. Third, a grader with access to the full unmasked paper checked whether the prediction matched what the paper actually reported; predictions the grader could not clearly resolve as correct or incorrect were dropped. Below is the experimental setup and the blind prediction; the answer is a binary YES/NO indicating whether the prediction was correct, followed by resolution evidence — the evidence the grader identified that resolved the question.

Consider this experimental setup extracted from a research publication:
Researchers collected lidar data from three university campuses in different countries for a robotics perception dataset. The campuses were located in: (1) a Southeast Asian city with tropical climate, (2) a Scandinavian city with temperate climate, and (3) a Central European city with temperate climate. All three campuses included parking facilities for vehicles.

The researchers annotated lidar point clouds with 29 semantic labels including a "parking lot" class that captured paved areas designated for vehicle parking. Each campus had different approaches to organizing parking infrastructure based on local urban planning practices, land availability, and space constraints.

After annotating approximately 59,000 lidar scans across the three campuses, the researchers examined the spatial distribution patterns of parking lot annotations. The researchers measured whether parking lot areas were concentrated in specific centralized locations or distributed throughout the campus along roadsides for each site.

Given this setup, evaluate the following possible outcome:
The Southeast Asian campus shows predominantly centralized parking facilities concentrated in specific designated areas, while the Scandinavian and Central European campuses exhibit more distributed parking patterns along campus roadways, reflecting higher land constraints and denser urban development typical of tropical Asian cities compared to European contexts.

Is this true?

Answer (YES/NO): YES